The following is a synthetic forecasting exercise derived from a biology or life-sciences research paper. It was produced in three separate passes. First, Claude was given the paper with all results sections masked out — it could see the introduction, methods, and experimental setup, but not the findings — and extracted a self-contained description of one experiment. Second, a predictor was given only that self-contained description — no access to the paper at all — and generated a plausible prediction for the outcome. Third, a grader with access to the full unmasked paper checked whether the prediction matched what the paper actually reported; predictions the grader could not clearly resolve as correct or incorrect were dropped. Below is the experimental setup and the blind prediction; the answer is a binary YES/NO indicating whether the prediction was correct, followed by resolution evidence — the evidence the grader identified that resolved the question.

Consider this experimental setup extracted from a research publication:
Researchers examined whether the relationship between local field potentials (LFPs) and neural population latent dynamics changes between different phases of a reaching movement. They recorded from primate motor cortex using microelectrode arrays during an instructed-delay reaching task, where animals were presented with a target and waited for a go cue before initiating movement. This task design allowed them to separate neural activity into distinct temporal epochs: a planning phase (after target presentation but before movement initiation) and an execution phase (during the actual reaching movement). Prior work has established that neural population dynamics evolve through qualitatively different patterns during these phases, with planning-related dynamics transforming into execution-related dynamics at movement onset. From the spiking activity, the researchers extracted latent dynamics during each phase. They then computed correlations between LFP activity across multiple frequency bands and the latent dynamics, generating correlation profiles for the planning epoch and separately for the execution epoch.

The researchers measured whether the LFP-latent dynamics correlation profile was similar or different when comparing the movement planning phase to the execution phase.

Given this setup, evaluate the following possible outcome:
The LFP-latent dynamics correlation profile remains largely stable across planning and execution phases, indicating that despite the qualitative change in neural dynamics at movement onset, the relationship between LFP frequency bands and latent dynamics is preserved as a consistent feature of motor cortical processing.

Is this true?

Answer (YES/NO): YES